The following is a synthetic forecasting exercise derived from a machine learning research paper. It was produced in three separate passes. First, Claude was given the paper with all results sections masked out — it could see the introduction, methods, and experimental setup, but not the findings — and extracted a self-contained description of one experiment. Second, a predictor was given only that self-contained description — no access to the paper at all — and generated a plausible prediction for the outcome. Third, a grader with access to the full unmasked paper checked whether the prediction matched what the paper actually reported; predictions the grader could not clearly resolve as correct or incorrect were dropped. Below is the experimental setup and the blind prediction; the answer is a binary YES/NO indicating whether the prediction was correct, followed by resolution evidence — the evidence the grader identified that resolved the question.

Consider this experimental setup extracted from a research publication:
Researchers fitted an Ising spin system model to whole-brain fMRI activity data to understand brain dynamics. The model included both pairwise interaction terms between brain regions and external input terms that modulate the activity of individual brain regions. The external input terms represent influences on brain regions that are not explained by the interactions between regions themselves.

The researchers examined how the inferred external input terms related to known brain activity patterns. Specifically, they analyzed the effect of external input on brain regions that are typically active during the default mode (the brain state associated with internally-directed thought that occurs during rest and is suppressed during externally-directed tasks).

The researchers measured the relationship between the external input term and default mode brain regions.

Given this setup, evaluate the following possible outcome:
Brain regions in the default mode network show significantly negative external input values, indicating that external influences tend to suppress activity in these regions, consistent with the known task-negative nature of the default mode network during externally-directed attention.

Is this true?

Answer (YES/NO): YES